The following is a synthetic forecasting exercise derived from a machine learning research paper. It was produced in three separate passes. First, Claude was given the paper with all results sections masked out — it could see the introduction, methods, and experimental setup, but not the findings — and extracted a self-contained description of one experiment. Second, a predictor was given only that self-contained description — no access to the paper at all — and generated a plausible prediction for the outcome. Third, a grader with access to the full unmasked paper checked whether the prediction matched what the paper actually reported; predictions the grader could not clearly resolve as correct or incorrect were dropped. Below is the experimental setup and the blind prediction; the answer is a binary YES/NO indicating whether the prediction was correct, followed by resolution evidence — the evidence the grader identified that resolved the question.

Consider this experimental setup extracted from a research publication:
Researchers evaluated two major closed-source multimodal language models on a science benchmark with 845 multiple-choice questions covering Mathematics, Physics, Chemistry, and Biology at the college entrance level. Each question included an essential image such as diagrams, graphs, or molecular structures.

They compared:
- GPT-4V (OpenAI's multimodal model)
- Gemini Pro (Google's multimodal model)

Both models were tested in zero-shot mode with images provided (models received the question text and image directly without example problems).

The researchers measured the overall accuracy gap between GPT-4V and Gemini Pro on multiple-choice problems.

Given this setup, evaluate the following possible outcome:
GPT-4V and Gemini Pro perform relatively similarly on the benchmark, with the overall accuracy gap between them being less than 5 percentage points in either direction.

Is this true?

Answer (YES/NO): NO